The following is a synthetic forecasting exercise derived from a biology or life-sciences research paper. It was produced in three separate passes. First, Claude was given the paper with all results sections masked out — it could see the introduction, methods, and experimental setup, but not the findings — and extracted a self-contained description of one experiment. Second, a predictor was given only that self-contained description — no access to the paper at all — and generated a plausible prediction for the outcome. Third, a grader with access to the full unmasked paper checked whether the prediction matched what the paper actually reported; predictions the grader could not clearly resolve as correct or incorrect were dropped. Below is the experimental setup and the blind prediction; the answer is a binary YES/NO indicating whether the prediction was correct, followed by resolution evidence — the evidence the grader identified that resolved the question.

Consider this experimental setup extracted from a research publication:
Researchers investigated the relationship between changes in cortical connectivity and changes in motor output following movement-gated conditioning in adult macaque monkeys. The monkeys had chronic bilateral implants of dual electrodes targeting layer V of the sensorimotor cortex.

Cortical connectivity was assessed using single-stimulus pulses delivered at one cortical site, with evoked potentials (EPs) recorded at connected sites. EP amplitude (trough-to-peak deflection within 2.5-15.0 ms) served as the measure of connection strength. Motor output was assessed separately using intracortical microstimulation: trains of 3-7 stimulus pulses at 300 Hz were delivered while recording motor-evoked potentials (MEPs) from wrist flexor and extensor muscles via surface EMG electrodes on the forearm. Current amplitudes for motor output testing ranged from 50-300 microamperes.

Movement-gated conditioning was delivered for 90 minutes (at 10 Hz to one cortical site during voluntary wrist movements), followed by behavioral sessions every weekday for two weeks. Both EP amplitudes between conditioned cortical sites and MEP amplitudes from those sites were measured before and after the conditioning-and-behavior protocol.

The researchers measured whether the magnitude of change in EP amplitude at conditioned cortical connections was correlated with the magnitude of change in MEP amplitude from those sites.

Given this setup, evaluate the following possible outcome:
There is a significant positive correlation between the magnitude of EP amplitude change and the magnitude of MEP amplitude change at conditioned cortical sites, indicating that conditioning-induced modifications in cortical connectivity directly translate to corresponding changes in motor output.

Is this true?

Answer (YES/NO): NO